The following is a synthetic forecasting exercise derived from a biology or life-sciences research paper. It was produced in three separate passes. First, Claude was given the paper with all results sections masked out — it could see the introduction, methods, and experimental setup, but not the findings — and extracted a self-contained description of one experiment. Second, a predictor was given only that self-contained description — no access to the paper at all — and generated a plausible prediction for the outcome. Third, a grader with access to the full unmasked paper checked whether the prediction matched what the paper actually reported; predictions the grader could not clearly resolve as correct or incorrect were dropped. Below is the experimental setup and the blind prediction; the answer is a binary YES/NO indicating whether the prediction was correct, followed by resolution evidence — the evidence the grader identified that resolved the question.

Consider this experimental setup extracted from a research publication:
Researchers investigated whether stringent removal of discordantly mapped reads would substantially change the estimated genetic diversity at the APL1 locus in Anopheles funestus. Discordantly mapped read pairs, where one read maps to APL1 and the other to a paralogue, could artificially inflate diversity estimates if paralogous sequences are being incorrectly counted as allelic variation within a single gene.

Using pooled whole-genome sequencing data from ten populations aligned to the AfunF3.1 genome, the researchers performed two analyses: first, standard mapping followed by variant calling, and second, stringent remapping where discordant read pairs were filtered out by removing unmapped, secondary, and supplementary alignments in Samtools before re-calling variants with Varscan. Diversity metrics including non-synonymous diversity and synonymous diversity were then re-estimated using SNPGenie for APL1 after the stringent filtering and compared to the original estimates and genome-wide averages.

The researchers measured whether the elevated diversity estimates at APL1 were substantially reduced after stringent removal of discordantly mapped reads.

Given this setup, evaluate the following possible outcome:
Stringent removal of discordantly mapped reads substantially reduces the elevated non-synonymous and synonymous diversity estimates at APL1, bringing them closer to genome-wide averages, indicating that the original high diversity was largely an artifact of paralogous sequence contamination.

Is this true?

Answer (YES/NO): NO